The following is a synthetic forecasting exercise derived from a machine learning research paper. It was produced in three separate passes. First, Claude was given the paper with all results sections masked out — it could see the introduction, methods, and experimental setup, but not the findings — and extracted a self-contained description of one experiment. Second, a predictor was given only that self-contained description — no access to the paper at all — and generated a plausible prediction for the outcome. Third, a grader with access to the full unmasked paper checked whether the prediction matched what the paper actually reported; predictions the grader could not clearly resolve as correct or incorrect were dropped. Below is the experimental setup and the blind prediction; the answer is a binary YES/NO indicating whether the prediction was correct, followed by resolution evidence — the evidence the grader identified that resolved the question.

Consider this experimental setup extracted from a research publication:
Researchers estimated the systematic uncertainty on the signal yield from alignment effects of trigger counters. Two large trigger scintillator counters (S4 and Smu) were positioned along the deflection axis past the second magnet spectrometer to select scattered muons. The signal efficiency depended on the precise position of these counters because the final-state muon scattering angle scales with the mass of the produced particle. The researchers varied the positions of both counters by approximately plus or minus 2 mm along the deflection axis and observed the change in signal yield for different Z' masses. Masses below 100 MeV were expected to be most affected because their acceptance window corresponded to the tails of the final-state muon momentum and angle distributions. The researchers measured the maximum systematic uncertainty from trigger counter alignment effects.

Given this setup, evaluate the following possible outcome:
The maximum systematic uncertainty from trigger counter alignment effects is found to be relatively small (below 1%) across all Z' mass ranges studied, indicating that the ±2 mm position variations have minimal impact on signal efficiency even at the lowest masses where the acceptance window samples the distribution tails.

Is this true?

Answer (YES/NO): NO